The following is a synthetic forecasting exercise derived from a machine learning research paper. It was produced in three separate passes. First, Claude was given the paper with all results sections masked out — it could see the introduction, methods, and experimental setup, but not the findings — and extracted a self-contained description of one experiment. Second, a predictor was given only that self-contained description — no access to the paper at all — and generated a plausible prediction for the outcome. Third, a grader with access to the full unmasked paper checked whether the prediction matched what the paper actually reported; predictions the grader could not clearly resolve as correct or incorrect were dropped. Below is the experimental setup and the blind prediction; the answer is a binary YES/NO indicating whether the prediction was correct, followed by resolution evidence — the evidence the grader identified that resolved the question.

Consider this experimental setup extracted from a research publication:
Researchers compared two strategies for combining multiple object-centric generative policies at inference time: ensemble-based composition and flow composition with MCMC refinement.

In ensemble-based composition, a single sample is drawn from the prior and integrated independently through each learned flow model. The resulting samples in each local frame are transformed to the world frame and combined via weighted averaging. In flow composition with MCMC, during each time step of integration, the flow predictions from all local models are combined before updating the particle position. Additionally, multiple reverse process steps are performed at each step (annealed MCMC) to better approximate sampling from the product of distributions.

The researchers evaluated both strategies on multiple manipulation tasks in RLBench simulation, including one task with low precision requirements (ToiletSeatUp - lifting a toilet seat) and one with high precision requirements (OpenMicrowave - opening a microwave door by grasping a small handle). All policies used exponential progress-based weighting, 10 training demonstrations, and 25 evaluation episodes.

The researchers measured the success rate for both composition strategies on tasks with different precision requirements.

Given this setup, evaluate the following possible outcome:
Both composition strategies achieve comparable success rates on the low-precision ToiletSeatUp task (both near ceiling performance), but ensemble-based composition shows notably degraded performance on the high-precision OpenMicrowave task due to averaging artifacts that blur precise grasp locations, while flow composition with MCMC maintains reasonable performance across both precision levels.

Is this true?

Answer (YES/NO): NO